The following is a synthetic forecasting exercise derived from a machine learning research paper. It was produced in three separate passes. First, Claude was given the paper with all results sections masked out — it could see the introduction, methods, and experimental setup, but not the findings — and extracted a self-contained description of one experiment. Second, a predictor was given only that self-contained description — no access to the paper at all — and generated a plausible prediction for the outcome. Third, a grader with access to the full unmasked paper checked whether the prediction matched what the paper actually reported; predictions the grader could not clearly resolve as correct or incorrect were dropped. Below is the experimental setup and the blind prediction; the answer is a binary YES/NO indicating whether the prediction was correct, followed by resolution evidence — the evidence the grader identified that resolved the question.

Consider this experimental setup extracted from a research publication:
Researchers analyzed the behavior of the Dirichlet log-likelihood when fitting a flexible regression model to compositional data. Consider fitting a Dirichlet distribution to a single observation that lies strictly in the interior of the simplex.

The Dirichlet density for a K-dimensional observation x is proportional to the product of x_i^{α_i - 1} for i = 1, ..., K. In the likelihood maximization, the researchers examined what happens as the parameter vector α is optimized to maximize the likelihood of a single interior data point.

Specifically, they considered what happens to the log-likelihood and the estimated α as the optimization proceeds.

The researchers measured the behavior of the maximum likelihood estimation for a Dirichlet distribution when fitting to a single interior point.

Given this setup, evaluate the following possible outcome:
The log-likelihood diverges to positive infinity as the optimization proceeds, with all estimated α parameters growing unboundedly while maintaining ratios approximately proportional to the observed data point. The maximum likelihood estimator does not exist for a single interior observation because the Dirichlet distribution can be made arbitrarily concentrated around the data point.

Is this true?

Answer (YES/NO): YES